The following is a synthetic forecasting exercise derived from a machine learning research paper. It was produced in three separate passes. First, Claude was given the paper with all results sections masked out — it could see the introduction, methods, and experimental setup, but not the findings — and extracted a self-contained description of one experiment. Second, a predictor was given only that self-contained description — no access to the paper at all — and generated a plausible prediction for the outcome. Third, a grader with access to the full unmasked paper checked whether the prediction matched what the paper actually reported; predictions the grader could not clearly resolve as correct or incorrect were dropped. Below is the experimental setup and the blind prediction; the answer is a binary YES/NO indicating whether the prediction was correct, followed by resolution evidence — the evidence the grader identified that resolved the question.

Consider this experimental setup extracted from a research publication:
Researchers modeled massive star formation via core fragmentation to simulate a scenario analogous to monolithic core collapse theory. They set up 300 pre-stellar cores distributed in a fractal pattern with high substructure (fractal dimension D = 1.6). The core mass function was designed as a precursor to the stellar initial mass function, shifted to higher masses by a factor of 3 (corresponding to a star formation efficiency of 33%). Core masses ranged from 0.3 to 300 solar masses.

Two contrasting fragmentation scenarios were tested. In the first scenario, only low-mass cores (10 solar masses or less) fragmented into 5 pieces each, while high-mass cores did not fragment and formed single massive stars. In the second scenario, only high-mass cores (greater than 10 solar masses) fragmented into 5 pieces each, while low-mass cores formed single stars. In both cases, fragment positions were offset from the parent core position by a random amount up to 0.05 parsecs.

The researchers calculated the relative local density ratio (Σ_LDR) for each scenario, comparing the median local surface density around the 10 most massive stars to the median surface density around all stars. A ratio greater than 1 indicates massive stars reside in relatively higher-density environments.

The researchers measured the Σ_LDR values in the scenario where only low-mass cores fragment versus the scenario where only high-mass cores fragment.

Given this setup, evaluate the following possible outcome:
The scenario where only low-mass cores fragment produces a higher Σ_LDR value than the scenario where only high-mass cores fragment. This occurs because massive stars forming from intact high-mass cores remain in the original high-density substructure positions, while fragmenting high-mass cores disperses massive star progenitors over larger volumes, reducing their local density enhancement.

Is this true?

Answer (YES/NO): NO